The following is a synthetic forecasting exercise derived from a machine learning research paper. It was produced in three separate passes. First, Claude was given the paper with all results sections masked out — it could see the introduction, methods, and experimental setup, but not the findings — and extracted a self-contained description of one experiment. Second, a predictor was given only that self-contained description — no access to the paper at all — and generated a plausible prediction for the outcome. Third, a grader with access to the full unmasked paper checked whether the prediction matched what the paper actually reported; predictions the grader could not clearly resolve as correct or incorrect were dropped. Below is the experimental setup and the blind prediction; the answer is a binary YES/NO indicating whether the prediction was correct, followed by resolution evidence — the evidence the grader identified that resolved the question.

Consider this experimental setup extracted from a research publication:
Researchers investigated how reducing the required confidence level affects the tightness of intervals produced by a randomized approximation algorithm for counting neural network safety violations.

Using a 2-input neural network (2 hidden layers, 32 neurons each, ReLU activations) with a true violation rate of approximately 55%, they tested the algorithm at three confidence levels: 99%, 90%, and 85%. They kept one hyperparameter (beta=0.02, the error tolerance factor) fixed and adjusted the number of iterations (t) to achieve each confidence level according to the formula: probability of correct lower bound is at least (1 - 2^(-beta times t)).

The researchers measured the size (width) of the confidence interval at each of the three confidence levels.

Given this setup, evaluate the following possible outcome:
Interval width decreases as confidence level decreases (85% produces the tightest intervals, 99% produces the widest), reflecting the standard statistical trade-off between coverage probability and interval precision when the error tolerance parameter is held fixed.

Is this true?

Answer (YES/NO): NO